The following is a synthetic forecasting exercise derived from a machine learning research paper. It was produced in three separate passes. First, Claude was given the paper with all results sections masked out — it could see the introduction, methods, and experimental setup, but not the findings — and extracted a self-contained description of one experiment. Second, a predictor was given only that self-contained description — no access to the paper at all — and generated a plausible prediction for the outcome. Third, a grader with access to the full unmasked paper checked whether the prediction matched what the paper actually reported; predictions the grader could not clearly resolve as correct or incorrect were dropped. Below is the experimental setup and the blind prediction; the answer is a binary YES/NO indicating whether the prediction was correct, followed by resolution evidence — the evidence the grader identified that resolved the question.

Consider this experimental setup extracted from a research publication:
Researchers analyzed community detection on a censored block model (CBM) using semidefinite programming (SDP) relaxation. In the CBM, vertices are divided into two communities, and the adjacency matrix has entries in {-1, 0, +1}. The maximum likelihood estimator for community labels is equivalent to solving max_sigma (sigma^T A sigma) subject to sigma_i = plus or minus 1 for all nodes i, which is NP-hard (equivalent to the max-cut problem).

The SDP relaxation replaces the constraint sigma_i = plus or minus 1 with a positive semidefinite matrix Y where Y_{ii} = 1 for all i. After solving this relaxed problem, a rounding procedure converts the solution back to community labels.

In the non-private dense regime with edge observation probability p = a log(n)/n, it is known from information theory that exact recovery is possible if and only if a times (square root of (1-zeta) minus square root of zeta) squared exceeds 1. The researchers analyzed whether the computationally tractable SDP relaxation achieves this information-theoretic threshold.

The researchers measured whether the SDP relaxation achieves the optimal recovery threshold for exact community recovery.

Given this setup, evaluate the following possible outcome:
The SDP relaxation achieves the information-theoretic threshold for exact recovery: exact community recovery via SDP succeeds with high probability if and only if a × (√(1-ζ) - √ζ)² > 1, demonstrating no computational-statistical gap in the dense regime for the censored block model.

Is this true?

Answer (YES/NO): YES